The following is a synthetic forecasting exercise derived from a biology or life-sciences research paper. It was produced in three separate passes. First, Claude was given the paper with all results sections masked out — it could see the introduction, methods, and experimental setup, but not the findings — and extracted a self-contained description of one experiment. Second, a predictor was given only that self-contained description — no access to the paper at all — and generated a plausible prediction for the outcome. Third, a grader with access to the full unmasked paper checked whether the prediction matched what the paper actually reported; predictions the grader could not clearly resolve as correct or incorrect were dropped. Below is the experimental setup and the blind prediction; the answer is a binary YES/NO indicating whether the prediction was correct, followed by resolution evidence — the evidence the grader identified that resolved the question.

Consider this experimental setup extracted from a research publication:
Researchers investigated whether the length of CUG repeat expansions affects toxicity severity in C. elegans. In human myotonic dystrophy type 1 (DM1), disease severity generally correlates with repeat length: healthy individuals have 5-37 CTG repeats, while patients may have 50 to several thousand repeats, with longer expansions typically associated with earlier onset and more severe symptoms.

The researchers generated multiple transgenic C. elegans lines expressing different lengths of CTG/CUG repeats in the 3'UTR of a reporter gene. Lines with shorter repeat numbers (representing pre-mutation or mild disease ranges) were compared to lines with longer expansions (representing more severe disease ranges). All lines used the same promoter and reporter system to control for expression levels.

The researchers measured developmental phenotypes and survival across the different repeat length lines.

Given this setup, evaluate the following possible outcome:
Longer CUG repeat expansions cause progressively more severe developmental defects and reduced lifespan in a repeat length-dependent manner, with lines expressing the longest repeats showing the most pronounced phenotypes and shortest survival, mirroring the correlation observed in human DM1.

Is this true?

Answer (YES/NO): NO